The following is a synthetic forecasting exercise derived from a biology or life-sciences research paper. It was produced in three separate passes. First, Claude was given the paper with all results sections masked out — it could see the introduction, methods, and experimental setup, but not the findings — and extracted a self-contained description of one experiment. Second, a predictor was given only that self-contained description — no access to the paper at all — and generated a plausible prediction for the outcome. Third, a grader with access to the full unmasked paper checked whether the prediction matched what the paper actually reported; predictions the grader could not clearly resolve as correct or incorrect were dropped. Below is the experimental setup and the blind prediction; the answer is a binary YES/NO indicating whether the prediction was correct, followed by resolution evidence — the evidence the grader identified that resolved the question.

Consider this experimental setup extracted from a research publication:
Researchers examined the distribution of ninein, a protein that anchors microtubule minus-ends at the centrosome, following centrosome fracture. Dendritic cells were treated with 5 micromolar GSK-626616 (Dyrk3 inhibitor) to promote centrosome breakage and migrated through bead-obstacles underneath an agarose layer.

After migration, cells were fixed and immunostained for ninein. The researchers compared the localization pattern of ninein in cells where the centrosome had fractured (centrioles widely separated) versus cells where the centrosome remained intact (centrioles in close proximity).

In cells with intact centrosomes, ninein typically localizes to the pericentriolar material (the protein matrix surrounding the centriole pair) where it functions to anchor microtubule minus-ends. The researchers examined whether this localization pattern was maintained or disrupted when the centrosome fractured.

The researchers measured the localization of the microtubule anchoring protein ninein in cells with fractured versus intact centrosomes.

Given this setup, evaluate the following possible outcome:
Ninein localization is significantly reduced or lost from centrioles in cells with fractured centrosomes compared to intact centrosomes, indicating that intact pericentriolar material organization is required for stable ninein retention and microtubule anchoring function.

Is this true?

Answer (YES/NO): NO